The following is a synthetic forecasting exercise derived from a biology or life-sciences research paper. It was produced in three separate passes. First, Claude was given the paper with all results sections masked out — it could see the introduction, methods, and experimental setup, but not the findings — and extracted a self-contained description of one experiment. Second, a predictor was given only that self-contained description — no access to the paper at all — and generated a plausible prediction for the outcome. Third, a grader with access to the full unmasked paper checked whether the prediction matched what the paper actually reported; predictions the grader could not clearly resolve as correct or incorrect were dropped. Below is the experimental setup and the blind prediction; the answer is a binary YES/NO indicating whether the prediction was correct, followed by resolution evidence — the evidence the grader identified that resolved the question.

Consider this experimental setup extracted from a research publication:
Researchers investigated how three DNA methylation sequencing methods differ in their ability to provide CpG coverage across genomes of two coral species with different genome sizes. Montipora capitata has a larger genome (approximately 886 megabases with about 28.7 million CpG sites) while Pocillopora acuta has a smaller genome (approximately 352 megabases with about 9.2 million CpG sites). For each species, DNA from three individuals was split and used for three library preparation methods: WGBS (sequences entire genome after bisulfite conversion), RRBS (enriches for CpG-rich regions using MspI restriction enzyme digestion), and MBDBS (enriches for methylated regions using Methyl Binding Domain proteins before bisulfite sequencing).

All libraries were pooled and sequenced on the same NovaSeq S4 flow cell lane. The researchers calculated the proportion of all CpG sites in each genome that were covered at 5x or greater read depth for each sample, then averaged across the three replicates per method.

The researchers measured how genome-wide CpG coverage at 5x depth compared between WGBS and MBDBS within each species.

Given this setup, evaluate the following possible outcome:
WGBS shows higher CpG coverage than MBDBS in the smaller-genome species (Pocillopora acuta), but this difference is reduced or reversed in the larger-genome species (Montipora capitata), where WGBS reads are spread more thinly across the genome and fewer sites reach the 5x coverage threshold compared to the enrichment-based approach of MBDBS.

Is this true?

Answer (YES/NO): NO